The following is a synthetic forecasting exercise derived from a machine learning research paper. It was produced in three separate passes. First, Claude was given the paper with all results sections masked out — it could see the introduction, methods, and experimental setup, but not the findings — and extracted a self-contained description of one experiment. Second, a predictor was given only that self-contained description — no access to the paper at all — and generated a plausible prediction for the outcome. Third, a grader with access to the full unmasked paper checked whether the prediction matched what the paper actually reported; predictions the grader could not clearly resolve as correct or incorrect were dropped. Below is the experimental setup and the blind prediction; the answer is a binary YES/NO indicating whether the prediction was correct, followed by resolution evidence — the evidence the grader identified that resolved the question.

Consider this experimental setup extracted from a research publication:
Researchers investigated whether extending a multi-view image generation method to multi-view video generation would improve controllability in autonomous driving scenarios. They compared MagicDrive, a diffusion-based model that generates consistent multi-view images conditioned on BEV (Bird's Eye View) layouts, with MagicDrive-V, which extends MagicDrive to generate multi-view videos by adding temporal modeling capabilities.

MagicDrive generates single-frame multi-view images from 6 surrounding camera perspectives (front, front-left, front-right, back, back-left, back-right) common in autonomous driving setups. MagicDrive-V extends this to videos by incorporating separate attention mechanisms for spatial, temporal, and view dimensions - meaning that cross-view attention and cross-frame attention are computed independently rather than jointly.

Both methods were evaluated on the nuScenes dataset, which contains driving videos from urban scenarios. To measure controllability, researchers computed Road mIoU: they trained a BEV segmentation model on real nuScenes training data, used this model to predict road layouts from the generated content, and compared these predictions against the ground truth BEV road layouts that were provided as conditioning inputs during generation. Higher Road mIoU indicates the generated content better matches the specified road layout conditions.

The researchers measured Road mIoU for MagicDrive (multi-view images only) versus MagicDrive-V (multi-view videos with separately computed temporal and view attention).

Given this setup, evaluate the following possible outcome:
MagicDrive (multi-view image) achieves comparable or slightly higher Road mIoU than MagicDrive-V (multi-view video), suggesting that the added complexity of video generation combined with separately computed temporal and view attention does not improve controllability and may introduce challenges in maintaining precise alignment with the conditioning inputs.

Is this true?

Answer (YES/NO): NO